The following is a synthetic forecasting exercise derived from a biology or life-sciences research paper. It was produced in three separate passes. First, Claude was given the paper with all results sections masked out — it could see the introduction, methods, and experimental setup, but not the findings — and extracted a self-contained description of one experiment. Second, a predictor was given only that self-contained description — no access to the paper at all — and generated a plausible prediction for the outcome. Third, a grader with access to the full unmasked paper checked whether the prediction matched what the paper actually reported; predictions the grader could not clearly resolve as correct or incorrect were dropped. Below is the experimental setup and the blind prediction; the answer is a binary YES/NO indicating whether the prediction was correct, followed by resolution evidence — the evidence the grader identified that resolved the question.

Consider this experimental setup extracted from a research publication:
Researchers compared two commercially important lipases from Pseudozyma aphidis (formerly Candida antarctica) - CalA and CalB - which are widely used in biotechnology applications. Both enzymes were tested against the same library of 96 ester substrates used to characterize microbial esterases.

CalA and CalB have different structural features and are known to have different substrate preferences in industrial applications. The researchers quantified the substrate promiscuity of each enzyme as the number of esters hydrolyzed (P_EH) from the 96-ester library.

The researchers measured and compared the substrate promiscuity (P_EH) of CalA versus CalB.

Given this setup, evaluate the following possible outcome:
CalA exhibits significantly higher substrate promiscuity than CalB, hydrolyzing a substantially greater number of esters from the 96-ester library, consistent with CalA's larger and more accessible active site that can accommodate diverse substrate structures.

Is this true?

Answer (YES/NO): NO